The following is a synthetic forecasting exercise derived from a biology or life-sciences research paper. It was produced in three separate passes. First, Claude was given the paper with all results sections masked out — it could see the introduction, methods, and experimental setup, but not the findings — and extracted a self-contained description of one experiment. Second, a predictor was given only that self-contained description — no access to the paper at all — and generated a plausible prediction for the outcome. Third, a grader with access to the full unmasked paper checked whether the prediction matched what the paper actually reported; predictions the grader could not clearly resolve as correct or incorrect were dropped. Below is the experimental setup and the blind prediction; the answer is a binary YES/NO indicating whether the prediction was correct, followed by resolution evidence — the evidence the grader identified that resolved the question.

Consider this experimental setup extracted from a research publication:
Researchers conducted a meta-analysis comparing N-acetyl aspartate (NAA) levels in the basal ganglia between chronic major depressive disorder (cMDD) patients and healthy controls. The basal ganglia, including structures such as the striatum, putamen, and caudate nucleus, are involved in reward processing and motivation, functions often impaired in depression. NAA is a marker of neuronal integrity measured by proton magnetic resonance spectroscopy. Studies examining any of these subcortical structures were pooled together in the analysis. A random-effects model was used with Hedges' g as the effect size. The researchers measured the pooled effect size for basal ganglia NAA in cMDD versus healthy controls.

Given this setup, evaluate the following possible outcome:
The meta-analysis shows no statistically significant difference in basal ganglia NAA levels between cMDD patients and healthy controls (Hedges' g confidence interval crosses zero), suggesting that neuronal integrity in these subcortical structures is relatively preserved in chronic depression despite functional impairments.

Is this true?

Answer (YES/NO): YES